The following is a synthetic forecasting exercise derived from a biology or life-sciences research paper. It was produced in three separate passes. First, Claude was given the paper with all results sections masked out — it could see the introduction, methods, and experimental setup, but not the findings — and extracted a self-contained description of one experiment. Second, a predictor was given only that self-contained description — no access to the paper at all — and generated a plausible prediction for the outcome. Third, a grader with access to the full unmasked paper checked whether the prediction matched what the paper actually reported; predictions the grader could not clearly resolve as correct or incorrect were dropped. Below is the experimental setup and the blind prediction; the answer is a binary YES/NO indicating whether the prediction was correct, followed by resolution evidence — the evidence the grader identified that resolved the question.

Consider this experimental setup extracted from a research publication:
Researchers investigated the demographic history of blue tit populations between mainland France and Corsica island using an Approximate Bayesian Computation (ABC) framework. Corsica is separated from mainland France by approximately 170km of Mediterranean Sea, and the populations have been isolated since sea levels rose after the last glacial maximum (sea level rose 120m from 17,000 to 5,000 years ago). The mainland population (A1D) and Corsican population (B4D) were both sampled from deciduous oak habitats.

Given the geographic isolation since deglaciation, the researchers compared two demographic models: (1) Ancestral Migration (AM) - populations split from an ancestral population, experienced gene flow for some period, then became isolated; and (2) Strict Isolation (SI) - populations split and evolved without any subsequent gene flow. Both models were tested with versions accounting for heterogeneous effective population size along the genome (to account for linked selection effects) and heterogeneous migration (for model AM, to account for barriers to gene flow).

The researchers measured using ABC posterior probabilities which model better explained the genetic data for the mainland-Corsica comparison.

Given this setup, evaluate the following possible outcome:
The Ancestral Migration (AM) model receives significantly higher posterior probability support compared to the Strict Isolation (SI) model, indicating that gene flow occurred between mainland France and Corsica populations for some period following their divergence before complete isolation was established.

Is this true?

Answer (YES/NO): YES